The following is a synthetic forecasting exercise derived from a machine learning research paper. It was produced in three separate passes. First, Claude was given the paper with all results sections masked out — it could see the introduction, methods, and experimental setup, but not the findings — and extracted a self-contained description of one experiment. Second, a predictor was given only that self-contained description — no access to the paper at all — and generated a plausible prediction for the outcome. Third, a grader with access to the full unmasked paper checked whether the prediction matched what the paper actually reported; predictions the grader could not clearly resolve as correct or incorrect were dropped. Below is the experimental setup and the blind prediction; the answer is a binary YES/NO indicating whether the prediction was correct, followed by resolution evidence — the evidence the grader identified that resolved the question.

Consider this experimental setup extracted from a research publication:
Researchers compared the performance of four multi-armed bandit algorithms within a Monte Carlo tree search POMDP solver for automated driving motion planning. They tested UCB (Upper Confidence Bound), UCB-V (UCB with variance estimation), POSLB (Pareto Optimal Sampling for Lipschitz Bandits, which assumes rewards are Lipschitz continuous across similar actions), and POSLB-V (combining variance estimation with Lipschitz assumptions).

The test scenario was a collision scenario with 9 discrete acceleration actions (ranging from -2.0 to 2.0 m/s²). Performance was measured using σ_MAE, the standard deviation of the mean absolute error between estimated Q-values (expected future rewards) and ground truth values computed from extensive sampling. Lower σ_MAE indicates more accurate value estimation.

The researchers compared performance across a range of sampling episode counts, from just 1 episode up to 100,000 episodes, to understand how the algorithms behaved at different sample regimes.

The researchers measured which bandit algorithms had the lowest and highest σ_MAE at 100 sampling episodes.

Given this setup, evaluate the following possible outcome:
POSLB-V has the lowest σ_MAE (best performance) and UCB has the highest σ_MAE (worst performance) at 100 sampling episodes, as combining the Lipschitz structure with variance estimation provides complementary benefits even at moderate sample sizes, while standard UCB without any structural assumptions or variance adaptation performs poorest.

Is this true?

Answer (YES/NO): NO